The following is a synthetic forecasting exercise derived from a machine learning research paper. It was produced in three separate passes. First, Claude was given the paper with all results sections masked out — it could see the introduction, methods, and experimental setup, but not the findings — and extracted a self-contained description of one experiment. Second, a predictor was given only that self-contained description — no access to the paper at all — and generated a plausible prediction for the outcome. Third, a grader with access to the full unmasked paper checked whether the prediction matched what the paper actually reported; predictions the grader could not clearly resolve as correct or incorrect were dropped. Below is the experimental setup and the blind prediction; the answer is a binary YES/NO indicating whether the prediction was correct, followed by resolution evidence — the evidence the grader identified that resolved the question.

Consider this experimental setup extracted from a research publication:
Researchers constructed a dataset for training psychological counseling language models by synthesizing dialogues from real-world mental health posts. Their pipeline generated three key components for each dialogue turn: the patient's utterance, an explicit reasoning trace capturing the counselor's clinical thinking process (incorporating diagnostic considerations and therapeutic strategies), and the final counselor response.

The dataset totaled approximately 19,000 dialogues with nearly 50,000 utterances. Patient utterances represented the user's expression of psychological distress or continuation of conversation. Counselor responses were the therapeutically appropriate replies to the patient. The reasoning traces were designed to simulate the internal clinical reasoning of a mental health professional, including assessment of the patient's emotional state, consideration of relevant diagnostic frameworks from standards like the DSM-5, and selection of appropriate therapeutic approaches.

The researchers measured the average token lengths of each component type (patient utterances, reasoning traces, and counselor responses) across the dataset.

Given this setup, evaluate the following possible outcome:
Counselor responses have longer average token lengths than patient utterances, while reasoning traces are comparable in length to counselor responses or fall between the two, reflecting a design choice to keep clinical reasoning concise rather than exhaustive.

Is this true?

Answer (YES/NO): NO